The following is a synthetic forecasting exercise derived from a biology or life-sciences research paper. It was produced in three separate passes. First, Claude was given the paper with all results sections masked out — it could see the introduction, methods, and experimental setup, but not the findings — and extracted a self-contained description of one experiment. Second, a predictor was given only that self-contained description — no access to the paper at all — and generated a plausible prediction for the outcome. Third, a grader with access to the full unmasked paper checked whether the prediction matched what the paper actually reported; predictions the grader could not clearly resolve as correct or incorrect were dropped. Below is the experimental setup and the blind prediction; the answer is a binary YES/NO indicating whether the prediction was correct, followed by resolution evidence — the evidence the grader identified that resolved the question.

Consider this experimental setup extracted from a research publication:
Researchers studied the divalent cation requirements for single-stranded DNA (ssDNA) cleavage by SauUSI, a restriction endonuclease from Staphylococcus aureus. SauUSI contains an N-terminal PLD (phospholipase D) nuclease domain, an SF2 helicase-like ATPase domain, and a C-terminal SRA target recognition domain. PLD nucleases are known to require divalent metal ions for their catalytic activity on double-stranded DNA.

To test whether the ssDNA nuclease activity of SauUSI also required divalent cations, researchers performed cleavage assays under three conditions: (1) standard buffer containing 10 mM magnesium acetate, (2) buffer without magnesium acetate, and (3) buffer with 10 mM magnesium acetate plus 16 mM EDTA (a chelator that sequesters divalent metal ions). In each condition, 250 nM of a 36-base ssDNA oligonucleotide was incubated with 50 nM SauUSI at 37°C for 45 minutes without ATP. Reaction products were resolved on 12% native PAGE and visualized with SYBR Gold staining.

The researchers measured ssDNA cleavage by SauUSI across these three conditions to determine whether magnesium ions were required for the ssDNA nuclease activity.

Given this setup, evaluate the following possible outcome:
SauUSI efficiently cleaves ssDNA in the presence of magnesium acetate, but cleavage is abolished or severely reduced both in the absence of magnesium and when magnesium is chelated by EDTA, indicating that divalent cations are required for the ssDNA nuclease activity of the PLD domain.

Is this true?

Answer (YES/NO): NO